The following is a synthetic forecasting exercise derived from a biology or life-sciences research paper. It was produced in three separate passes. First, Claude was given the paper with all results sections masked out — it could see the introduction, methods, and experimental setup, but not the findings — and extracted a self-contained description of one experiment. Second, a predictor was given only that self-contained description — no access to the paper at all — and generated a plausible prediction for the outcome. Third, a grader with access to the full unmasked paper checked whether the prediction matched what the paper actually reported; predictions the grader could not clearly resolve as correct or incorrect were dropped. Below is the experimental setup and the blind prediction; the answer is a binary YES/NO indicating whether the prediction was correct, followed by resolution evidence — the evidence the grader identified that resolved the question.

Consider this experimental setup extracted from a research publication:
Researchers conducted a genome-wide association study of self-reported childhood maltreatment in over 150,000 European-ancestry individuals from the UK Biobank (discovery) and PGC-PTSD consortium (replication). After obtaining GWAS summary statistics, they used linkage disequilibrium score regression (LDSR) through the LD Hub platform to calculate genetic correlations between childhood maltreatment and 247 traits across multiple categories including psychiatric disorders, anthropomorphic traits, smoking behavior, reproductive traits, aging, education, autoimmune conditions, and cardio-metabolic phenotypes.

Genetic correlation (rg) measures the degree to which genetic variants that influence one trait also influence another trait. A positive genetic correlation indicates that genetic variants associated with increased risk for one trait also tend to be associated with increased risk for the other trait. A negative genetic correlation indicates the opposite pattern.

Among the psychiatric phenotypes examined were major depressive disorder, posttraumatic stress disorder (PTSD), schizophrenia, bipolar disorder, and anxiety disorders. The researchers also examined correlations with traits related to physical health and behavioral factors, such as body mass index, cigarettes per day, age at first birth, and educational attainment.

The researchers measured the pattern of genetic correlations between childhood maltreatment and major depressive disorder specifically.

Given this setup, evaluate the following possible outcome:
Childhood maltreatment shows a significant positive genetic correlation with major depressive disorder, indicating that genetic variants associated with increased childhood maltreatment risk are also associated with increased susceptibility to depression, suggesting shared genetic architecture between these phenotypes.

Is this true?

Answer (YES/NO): YES